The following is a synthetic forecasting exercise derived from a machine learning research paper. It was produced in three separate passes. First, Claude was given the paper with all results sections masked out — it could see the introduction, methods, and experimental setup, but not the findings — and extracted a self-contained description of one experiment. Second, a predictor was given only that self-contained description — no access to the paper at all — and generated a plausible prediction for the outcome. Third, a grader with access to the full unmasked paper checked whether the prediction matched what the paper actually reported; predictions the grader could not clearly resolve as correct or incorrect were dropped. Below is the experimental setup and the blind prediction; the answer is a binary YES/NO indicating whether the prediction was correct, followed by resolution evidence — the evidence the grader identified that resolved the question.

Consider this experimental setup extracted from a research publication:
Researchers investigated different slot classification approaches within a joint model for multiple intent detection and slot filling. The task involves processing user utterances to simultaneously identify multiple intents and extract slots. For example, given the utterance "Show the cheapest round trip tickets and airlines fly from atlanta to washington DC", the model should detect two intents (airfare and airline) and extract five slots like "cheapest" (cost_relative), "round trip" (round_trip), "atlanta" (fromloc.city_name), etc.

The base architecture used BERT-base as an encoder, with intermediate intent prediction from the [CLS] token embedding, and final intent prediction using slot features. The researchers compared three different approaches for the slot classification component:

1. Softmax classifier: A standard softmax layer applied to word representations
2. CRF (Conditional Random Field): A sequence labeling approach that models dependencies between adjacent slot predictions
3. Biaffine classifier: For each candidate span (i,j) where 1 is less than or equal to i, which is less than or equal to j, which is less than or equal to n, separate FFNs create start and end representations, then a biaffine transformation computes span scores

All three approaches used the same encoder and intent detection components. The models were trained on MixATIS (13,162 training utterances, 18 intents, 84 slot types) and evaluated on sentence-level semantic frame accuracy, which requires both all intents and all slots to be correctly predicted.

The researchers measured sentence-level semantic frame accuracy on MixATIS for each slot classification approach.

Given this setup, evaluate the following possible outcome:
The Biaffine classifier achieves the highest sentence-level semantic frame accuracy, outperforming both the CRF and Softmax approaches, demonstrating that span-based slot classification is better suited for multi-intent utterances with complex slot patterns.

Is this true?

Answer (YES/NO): YES